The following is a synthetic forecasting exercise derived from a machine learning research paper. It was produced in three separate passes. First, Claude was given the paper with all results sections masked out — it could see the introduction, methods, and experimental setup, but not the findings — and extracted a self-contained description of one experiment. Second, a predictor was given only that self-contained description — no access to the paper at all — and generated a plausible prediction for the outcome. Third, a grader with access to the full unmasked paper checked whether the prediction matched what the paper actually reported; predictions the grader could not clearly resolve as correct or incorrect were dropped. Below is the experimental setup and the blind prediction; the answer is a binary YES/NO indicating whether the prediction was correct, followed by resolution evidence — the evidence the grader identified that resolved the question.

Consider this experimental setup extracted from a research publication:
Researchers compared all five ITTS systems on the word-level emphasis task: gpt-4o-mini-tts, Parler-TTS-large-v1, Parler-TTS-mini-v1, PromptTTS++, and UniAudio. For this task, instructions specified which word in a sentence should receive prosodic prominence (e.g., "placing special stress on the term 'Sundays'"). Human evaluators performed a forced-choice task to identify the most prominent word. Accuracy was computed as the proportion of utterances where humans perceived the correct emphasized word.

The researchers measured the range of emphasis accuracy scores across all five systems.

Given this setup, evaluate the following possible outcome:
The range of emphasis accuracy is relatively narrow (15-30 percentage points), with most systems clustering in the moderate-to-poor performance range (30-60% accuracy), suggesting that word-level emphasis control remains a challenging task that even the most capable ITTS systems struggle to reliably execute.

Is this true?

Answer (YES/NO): NO